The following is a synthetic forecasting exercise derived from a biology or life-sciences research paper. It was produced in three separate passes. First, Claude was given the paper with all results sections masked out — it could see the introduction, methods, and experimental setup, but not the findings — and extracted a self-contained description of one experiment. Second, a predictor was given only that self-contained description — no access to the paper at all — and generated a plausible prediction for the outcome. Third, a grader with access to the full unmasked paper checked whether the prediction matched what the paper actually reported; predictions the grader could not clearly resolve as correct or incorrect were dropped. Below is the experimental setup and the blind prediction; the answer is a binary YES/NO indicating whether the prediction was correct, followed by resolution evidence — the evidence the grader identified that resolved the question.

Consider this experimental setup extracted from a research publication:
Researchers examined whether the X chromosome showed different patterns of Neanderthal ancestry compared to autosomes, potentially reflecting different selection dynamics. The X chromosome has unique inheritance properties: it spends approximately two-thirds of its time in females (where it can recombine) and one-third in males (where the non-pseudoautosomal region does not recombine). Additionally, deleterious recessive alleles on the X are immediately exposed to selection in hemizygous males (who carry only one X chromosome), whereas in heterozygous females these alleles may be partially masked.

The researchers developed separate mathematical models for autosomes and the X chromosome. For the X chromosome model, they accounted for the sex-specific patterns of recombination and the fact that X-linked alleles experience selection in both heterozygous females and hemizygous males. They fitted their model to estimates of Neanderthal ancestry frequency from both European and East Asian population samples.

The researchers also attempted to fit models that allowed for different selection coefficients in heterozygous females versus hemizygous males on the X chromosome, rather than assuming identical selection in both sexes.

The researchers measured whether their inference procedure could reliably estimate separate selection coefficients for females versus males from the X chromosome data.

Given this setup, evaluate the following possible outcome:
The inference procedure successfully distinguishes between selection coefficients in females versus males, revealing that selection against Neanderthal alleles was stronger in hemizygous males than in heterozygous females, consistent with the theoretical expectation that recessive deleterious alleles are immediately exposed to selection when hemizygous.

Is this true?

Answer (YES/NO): NO